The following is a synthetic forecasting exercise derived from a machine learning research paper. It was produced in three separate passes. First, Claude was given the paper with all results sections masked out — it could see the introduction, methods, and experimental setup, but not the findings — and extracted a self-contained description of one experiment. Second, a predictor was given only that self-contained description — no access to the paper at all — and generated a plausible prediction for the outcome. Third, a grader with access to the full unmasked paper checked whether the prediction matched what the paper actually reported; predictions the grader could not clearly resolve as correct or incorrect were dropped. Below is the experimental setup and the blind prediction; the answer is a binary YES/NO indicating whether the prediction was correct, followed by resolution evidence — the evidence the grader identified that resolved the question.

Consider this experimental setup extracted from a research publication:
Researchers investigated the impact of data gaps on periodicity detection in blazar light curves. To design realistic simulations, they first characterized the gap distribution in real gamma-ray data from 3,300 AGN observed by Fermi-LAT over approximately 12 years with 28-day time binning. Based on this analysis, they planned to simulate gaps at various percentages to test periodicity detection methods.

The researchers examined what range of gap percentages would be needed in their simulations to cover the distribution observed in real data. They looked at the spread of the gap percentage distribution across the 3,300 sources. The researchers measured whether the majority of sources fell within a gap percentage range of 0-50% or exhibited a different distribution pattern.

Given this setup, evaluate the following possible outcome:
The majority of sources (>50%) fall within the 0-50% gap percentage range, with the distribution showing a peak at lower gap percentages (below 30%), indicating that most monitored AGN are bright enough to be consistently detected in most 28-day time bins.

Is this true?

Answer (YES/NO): NO